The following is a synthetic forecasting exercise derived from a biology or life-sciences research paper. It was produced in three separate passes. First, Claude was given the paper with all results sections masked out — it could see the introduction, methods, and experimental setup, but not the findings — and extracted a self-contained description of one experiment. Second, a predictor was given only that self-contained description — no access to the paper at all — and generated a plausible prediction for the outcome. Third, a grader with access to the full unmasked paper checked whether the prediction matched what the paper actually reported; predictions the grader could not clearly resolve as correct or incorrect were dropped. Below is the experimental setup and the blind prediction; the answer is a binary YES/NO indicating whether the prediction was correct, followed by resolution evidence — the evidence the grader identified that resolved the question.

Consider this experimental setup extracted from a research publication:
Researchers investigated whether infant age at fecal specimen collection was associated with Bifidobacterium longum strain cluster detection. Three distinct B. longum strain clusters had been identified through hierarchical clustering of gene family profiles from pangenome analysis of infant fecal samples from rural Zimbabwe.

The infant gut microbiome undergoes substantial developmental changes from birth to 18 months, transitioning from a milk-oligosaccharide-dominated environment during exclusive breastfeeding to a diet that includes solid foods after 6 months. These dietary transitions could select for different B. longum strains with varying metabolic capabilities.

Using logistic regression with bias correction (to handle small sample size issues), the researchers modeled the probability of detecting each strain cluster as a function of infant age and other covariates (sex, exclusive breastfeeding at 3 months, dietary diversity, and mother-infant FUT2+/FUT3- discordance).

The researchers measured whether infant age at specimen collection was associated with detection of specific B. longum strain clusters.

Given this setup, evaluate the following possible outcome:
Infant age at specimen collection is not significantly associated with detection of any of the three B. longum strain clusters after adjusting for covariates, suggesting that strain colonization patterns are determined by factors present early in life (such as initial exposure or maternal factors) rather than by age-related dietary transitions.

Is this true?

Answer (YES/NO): NO